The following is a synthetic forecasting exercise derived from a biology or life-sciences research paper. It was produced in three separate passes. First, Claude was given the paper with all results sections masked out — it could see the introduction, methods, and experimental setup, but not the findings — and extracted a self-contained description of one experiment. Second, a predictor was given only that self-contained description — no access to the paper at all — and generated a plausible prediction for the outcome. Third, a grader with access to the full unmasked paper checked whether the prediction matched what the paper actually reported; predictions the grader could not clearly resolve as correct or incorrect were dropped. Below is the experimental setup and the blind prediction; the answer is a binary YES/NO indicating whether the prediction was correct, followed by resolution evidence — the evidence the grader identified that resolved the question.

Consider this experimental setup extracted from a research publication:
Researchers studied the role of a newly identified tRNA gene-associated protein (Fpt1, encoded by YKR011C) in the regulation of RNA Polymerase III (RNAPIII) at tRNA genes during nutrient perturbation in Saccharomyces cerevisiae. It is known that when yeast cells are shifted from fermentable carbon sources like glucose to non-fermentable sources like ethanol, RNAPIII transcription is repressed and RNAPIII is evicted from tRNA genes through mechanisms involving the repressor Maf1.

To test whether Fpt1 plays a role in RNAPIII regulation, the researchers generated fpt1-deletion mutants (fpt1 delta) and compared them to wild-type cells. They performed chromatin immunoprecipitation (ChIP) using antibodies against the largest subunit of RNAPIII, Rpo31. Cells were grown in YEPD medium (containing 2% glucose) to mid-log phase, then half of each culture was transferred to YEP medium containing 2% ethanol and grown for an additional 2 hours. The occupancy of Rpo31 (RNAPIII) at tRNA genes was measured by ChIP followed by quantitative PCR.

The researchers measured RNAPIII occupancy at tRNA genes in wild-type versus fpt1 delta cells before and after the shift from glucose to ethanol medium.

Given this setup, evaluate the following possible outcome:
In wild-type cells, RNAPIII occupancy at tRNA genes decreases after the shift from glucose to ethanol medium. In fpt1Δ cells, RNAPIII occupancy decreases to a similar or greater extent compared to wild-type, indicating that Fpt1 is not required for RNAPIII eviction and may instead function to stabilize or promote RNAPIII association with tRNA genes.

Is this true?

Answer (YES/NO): NO